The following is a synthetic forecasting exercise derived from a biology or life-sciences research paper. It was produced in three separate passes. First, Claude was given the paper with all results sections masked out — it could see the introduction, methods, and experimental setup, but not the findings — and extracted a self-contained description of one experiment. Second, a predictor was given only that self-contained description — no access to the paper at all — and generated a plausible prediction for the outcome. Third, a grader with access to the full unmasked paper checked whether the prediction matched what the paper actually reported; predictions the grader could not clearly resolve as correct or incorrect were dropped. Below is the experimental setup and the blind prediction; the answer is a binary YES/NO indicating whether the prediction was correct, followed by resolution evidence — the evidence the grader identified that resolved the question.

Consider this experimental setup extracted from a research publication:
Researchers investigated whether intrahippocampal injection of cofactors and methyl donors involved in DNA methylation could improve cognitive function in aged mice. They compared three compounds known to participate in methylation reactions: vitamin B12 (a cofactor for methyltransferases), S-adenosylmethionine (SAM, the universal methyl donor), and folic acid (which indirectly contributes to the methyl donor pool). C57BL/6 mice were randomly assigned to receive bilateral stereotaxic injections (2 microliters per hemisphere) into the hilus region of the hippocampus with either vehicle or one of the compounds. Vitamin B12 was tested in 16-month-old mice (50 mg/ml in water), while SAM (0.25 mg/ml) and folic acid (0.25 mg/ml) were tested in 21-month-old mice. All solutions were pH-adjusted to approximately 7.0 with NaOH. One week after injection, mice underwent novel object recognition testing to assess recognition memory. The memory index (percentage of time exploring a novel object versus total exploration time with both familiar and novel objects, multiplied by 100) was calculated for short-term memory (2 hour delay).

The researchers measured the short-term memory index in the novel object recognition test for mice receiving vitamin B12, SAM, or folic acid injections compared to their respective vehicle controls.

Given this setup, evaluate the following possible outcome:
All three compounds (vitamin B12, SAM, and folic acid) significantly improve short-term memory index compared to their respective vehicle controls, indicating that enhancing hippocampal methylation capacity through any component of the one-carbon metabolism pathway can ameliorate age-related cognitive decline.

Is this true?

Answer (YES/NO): NO